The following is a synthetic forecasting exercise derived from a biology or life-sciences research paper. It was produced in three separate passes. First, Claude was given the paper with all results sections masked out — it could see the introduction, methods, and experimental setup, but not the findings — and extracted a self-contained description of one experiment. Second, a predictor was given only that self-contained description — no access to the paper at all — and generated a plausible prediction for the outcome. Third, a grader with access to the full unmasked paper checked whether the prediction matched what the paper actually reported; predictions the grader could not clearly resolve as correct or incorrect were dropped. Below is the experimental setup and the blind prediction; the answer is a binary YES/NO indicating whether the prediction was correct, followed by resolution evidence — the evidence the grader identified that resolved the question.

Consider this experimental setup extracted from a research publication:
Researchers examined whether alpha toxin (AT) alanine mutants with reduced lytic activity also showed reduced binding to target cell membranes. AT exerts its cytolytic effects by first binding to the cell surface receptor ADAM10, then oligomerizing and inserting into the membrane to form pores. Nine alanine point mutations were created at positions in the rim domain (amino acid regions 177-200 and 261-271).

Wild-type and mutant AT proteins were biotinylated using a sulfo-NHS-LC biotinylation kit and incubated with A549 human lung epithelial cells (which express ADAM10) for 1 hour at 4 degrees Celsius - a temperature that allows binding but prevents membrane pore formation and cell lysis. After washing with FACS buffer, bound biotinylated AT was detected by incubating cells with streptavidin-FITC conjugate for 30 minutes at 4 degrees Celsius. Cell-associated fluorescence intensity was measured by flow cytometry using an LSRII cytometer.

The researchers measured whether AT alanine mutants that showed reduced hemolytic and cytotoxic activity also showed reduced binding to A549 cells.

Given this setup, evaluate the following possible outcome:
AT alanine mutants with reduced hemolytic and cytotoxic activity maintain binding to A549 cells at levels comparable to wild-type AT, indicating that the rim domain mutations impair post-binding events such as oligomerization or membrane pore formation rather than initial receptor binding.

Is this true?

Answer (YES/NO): NO